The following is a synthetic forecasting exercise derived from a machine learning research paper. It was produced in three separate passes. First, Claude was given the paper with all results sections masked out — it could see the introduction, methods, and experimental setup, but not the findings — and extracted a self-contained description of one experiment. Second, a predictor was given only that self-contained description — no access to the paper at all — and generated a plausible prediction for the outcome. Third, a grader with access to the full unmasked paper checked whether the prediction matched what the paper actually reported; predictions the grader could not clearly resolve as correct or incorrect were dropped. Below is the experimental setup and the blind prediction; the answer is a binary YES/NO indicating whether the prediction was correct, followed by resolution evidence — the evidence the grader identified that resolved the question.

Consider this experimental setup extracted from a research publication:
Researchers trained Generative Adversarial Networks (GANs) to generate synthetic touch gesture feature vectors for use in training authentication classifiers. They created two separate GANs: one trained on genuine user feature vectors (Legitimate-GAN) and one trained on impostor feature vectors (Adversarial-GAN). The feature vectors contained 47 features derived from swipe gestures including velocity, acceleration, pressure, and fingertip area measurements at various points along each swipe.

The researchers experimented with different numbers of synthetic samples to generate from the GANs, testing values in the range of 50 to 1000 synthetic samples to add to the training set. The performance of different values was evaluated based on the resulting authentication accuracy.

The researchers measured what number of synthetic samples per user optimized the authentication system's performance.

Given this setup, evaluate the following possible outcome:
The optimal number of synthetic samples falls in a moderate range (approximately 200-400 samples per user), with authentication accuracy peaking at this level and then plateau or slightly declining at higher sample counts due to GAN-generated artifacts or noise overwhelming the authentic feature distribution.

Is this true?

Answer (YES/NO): YES